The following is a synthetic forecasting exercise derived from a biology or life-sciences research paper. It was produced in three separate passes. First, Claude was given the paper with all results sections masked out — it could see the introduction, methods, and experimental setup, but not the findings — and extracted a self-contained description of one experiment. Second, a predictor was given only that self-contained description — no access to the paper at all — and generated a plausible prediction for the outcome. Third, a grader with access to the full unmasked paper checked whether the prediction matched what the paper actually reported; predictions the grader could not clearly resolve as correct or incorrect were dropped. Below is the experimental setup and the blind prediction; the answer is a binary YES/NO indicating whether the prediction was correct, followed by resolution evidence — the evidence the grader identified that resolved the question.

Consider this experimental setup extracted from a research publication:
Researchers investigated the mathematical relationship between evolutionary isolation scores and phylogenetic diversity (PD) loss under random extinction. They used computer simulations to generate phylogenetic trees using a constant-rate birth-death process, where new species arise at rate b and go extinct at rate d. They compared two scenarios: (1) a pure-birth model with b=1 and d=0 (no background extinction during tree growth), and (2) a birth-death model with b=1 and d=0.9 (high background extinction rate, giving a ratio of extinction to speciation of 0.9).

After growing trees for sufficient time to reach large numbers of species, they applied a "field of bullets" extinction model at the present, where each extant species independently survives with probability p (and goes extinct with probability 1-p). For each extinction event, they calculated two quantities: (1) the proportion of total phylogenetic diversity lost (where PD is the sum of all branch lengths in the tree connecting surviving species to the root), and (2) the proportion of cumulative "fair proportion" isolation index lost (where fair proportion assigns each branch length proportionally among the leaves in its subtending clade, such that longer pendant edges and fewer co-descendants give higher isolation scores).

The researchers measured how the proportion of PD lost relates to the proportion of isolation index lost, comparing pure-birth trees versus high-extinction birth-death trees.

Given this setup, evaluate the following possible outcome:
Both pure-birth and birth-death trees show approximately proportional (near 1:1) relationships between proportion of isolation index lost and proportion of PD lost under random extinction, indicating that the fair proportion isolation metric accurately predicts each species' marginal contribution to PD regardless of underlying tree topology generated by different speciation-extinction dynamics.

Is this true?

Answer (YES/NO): NO